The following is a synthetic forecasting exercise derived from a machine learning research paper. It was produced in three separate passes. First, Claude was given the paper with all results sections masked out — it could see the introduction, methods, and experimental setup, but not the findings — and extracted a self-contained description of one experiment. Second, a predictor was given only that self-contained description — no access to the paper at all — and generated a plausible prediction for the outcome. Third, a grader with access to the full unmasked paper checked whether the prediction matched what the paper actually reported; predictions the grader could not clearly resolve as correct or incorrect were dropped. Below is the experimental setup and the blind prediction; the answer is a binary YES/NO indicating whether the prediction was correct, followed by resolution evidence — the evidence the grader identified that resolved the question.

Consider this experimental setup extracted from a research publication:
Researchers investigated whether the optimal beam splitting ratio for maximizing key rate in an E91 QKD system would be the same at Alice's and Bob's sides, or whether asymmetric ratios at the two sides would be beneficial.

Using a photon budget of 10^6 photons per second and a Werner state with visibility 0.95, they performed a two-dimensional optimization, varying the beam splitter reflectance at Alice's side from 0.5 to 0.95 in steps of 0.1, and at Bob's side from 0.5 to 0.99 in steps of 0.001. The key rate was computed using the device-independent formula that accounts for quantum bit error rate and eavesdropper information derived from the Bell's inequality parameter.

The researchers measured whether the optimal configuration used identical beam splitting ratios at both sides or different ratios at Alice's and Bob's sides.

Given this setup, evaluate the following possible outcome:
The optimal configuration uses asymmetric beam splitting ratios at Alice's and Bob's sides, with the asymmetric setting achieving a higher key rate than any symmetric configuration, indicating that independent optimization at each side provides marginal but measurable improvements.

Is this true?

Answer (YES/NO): YES